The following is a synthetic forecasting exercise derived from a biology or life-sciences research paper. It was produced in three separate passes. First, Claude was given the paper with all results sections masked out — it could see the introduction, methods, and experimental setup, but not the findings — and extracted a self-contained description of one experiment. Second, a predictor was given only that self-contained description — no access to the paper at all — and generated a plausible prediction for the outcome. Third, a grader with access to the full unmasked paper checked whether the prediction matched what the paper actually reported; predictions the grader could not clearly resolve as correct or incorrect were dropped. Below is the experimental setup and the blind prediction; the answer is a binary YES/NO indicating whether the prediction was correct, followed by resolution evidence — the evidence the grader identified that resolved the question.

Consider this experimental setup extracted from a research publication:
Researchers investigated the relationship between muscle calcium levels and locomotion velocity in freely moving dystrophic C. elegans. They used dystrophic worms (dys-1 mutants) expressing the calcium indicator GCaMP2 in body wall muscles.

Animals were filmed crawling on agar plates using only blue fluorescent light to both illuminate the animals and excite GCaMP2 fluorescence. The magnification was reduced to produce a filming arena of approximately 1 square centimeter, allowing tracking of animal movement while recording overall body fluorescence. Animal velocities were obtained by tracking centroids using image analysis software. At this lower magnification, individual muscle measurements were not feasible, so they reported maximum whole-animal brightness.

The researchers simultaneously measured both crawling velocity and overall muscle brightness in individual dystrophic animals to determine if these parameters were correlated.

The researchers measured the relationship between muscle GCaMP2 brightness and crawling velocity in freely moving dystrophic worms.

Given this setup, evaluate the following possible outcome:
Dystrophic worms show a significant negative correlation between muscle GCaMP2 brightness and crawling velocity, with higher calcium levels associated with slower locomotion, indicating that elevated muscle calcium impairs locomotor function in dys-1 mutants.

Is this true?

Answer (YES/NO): NO